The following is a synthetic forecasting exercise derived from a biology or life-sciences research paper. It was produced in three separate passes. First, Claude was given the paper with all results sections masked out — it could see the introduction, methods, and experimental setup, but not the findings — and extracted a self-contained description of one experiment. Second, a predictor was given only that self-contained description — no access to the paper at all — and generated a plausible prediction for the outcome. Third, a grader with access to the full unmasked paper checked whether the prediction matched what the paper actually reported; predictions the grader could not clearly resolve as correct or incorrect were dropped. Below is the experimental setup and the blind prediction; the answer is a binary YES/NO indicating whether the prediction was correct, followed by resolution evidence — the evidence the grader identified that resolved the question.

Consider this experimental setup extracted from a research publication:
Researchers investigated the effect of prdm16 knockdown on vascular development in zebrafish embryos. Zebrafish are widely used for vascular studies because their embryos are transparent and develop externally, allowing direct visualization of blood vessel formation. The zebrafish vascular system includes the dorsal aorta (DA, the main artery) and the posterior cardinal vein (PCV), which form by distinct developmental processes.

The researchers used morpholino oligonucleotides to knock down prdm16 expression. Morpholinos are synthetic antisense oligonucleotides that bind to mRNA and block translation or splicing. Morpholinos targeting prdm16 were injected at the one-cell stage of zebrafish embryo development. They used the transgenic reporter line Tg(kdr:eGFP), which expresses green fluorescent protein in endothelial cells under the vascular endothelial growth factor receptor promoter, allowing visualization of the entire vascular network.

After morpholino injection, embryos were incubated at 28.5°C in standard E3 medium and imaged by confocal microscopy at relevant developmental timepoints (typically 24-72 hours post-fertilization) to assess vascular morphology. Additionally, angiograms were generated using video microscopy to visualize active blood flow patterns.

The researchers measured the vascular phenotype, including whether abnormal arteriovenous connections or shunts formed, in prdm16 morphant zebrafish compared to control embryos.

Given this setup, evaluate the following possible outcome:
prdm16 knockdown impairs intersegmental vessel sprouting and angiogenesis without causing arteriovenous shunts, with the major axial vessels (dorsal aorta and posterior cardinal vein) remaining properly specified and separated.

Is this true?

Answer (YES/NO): NO